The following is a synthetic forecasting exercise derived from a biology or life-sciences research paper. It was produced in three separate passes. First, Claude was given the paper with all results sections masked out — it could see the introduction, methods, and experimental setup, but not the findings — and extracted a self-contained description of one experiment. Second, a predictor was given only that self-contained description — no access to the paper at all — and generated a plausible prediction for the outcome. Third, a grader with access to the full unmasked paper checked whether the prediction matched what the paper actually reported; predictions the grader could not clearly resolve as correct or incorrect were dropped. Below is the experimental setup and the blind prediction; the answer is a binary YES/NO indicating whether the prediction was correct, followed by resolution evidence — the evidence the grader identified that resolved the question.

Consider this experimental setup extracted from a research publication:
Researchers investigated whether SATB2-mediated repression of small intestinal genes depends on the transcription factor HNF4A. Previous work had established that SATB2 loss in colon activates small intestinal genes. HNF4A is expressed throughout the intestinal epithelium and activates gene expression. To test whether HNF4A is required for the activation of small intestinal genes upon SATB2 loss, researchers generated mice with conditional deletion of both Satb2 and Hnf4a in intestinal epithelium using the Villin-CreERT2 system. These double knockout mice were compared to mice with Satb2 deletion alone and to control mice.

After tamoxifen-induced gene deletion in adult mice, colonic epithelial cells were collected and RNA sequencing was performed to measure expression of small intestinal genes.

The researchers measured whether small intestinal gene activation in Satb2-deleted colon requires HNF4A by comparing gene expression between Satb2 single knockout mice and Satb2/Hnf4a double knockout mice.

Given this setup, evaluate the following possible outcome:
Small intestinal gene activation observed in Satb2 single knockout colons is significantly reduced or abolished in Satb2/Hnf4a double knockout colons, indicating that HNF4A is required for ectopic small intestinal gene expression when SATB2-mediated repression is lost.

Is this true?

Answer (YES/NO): YES